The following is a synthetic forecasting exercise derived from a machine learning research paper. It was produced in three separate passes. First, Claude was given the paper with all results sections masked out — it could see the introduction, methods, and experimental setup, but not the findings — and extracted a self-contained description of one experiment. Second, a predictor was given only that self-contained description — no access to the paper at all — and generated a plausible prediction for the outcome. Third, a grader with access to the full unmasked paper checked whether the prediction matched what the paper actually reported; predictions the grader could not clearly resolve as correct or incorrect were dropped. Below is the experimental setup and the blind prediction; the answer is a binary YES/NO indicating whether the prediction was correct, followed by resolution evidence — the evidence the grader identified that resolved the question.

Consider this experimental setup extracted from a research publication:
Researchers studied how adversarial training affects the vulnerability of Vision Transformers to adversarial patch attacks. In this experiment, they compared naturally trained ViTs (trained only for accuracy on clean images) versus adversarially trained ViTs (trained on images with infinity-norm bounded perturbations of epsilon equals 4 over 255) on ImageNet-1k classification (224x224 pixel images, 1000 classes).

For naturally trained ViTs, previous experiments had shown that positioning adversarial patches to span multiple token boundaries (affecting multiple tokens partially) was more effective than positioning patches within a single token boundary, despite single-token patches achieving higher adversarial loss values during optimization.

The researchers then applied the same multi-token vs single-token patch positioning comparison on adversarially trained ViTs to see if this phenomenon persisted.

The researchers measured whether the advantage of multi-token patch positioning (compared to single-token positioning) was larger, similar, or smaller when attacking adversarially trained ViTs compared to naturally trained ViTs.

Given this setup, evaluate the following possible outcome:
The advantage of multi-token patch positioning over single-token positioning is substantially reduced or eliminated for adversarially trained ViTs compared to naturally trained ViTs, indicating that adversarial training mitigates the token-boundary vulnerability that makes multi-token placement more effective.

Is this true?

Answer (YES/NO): YES